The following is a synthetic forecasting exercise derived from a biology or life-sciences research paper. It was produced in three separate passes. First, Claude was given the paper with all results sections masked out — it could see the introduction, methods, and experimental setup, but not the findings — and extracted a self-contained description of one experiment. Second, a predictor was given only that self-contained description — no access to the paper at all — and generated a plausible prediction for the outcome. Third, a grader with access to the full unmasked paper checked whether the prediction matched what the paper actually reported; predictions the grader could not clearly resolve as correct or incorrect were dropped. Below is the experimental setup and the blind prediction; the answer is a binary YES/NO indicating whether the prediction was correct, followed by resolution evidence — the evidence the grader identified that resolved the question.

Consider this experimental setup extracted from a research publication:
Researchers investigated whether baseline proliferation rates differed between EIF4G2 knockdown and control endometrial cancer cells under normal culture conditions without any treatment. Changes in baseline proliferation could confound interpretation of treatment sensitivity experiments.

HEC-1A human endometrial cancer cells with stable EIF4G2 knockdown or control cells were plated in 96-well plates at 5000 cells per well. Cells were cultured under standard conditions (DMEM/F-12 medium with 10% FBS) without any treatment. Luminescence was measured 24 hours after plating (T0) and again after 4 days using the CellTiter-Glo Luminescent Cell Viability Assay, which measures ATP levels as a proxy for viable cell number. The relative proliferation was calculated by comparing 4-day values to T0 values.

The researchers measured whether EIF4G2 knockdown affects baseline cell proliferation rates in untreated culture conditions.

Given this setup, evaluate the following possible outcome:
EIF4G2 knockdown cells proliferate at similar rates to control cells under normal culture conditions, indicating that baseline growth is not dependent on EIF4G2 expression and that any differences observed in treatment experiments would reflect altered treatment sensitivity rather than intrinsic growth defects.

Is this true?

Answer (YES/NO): NO